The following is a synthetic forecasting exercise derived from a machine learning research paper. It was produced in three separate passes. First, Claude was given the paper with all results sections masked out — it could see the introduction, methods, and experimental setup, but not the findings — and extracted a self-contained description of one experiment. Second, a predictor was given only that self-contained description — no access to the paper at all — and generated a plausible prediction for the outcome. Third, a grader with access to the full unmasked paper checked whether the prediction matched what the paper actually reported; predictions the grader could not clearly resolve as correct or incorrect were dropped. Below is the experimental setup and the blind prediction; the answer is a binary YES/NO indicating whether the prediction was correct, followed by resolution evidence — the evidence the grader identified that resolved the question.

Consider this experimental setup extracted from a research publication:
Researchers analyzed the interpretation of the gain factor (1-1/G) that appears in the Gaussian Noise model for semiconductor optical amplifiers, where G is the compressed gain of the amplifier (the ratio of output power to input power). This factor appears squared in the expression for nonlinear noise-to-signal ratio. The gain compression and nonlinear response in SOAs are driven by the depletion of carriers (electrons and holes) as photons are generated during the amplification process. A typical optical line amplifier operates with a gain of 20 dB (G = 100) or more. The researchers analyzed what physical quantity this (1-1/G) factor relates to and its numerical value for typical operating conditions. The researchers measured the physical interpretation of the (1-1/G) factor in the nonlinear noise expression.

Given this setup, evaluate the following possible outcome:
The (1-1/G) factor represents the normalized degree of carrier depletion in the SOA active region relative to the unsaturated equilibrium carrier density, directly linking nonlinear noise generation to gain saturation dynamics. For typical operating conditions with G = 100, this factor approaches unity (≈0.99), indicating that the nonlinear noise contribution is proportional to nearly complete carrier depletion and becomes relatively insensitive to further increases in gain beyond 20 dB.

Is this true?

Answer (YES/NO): NO